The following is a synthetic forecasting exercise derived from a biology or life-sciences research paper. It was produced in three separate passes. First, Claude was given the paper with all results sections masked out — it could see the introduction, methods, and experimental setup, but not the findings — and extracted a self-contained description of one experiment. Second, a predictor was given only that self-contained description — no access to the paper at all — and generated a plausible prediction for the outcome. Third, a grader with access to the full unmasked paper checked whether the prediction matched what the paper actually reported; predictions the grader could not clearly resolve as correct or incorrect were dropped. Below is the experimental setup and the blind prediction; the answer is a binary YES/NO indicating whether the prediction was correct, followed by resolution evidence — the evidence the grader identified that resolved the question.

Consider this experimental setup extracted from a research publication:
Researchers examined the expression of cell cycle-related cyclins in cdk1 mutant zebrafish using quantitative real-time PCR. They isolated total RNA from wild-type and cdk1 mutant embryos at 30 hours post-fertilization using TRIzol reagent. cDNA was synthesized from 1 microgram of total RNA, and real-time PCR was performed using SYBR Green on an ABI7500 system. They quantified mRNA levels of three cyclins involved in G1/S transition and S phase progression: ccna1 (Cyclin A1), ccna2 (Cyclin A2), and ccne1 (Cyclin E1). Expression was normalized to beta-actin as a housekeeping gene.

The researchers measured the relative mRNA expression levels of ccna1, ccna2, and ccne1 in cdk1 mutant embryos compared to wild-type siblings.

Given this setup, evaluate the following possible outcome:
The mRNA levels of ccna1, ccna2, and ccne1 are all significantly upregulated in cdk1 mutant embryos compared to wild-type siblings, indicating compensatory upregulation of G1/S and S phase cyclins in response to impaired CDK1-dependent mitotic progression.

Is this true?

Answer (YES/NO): NO